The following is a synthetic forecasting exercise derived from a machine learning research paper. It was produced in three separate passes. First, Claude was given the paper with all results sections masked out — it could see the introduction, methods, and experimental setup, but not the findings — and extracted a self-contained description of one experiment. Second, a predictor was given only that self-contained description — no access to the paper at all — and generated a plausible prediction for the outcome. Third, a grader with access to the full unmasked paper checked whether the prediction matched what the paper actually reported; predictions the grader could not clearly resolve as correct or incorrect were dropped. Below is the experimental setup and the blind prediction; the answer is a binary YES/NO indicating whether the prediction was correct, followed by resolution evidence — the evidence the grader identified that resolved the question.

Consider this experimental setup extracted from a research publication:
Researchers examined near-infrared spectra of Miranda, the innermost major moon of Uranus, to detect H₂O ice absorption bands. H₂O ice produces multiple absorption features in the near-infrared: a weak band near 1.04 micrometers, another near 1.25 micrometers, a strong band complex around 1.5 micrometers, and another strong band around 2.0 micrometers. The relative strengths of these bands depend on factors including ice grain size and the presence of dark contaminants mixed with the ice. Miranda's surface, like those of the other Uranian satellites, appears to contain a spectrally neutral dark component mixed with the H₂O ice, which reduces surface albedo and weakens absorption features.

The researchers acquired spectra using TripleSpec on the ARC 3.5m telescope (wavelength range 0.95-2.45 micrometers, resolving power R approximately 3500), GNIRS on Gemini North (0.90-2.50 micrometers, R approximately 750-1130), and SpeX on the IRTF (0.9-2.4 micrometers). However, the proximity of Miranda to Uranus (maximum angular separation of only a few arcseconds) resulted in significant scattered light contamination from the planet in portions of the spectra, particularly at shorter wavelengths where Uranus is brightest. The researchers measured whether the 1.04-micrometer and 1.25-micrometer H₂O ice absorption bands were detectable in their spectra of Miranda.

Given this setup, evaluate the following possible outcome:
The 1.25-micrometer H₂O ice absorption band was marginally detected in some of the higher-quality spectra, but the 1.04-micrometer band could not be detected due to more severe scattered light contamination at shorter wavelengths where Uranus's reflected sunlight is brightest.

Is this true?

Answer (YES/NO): NO